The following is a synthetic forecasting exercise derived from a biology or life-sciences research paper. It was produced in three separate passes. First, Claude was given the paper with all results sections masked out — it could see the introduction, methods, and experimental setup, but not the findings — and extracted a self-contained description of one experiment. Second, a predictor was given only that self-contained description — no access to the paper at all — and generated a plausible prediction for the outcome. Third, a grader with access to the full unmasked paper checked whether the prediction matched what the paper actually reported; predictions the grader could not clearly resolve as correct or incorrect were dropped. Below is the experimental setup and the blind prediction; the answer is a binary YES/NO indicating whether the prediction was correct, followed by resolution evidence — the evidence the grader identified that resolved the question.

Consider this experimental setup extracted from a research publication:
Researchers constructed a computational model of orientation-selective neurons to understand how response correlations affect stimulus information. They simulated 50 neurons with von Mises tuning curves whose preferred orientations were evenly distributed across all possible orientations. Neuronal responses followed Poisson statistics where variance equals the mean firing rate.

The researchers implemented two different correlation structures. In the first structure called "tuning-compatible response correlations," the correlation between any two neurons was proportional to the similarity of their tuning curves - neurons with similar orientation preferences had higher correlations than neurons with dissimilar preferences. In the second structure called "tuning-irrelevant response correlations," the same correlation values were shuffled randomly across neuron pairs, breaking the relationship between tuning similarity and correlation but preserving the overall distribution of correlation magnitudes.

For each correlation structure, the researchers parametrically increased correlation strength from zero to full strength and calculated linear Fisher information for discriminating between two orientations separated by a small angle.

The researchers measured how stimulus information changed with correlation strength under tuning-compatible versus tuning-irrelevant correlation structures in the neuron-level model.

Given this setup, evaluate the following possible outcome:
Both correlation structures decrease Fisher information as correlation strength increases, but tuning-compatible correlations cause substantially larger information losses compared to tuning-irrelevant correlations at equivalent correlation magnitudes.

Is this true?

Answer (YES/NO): NO